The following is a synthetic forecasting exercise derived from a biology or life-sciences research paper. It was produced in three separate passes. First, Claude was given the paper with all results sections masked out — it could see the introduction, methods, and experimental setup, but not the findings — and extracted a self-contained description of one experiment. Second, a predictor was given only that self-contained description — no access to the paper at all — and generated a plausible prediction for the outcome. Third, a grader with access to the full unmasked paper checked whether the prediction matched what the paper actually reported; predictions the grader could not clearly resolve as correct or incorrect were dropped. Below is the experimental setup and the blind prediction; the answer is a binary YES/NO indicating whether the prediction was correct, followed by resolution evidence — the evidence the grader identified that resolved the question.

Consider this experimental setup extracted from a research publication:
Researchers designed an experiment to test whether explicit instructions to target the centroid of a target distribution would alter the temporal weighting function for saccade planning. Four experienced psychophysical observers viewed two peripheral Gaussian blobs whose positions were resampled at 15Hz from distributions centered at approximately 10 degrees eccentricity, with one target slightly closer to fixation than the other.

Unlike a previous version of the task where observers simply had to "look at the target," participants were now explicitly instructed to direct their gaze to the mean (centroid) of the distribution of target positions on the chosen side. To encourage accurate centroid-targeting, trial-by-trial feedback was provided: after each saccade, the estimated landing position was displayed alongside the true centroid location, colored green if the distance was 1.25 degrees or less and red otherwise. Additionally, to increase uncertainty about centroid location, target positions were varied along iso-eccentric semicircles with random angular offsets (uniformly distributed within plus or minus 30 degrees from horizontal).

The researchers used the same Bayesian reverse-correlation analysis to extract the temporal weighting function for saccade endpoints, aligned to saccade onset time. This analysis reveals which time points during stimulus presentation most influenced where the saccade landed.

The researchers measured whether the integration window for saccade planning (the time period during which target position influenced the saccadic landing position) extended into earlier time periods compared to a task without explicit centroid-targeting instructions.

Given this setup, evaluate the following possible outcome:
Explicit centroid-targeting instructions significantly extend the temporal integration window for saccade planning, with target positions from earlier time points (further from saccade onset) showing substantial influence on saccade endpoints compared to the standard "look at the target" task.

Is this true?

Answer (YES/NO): NO